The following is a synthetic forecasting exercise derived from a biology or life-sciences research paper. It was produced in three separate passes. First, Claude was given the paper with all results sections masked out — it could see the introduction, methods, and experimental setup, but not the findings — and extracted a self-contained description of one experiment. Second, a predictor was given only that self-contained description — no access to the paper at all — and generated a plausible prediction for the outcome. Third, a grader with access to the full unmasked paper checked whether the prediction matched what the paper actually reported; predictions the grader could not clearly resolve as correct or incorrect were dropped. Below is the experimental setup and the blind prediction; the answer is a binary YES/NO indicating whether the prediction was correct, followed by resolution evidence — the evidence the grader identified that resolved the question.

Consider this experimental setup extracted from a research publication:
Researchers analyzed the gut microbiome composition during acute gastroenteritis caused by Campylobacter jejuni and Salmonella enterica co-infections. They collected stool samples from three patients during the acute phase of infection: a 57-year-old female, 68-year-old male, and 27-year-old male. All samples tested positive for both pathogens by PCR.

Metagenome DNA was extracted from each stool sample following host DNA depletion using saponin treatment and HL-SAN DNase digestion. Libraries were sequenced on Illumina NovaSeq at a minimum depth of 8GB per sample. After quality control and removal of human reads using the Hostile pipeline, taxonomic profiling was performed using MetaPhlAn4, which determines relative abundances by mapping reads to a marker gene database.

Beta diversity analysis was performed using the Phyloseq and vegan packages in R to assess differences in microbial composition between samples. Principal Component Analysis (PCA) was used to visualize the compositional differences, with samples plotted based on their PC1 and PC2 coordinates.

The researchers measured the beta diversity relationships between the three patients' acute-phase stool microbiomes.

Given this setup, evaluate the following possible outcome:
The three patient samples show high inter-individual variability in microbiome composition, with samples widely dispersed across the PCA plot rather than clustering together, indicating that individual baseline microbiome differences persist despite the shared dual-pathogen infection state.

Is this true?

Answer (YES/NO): YES